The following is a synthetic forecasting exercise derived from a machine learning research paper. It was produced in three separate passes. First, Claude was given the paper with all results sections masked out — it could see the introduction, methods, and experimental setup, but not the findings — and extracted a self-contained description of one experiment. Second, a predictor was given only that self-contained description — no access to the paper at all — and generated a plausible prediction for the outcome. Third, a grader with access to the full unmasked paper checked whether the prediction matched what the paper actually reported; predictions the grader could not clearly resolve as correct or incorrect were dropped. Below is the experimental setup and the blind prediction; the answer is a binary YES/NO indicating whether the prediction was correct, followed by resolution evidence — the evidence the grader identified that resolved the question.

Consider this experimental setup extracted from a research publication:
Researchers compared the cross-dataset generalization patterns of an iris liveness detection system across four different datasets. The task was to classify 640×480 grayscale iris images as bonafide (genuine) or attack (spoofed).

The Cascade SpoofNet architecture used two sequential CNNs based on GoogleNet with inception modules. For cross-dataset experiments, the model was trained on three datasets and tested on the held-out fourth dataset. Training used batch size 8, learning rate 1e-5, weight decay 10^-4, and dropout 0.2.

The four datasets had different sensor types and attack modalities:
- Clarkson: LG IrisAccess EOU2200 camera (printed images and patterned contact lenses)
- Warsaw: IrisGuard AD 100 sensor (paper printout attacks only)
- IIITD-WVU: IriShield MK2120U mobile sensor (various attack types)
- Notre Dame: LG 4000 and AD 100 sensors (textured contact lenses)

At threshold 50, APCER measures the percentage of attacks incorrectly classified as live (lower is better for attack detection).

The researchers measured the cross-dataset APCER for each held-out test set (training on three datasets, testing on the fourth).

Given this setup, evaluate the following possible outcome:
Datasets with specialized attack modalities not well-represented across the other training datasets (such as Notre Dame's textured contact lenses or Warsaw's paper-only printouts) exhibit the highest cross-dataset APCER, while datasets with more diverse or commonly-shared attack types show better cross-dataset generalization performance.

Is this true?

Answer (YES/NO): NO